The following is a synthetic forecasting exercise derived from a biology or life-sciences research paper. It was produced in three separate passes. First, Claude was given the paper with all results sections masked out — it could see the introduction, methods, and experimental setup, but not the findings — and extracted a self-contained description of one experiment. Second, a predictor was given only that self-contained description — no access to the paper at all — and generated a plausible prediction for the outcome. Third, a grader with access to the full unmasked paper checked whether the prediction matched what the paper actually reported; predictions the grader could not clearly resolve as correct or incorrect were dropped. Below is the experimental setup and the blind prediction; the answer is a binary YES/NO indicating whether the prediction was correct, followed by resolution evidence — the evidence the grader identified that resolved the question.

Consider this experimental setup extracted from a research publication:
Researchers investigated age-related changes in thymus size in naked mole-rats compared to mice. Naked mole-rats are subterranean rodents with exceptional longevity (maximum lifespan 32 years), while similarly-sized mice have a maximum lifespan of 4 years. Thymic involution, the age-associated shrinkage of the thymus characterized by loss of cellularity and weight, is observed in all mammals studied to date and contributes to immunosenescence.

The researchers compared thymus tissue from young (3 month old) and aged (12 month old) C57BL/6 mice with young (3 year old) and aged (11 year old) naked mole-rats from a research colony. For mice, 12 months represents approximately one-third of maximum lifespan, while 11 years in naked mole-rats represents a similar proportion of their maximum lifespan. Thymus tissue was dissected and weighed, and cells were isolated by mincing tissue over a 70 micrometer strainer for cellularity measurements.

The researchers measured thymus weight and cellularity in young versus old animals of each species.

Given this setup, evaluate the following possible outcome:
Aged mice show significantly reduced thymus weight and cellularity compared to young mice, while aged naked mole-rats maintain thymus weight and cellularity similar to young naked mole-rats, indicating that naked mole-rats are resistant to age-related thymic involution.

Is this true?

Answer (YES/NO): NO